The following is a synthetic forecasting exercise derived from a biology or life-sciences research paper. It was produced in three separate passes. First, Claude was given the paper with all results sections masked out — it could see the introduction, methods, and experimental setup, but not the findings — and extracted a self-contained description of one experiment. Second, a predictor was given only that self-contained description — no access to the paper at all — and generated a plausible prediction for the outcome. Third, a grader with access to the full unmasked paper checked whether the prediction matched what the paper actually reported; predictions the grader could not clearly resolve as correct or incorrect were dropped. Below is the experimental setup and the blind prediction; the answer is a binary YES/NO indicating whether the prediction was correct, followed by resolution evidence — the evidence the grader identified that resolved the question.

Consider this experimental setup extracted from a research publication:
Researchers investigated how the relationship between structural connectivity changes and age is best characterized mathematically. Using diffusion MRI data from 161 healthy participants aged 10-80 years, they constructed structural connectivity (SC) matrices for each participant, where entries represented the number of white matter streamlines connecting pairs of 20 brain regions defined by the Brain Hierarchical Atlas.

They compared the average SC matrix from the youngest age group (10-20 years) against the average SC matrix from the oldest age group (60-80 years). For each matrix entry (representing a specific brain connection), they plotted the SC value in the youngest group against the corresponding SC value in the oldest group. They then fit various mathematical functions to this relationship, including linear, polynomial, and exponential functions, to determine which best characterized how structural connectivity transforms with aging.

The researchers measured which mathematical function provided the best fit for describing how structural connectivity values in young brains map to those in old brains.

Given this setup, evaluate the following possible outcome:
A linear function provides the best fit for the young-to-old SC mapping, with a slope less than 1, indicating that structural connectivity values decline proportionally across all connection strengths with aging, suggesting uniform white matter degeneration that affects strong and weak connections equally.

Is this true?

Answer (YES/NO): NO